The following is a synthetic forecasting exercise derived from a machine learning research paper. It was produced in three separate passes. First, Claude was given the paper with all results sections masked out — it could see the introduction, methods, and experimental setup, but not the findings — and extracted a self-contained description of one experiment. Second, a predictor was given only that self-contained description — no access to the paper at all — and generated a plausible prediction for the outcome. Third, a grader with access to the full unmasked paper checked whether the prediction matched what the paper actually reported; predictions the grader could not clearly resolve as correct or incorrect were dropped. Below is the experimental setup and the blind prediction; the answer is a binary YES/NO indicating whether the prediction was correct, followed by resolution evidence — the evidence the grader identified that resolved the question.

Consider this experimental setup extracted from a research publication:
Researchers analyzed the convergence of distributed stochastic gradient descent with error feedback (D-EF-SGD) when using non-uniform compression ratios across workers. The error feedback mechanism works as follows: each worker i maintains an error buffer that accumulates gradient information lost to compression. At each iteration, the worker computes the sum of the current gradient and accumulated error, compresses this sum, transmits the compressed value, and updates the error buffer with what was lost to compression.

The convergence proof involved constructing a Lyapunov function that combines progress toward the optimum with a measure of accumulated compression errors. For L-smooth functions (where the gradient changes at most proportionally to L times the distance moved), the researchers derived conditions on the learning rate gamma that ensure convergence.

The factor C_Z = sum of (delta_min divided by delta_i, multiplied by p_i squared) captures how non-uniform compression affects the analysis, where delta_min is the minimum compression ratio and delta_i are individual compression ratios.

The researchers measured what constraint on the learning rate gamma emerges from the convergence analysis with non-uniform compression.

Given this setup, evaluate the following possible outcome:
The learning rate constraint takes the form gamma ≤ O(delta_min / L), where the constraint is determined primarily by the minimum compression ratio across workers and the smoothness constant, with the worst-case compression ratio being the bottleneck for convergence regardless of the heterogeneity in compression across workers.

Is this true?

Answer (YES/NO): NO